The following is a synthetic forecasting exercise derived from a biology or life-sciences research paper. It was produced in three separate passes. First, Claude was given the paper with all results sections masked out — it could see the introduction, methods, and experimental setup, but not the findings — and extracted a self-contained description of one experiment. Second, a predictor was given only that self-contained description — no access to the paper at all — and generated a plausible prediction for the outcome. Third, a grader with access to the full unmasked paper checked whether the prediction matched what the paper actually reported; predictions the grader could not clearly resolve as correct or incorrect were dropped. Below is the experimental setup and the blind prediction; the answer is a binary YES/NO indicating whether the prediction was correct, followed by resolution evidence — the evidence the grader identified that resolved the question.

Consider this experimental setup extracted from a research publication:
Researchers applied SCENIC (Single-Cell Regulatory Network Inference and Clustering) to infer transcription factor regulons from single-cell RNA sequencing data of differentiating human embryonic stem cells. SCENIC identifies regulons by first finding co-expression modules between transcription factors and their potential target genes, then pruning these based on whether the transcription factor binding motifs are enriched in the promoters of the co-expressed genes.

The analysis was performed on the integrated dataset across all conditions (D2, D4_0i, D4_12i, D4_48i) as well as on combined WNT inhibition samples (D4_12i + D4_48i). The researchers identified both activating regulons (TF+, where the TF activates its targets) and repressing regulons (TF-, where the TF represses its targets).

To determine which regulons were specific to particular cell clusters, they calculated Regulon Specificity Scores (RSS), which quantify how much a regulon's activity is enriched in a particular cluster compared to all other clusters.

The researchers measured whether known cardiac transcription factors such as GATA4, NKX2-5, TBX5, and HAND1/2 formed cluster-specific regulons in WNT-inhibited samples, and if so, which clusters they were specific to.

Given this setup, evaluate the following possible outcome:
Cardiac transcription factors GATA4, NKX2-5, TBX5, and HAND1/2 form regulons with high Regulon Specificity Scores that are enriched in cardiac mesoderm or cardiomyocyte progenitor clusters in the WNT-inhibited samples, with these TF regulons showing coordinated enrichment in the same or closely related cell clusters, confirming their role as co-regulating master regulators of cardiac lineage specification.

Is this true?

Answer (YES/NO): NO